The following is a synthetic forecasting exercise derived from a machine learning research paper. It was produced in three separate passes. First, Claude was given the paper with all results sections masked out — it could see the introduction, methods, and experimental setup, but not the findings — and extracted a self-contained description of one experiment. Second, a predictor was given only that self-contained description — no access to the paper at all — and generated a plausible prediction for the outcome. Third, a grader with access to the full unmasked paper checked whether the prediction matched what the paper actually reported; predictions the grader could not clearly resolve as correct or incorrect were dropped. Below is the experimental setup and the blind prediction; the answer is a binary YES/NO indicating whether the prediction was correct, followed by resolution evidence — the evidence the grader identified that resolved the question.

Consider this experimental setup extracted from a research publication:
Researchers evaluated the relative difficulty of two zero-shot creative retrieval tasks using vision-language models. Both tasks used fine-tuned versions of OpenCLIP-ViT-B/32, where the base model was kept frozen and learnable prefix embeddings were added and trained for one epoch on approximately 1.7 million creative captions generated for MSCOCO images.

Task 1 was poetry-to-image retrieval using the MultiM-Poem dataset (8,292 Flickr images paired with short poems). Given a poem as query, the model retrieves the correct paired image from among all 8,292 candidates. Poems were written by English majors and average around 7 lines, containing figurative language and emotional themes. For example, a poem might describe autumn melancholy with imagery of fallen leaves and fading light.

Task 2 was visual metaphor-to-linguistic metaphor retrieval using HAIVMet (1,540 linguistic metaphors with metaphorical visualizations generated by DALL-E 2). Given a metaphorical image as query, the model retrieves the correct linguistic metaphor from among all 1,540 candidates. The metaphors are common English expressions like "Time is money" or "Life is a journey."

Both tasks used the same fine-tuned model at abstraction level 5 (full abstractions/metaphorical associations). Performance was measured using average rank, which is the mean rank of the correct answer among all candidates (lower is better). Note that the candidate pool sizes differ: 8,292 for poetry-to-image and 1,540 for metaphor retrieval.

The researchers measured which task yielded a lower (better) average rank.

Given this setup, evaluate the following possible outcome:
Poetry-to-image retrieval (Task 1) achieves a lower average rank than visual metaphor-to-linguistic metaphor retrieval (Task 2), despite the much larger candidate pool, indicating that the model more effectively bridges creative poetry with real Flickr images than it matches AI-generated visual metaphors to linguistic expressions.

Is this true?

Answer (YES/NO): YES